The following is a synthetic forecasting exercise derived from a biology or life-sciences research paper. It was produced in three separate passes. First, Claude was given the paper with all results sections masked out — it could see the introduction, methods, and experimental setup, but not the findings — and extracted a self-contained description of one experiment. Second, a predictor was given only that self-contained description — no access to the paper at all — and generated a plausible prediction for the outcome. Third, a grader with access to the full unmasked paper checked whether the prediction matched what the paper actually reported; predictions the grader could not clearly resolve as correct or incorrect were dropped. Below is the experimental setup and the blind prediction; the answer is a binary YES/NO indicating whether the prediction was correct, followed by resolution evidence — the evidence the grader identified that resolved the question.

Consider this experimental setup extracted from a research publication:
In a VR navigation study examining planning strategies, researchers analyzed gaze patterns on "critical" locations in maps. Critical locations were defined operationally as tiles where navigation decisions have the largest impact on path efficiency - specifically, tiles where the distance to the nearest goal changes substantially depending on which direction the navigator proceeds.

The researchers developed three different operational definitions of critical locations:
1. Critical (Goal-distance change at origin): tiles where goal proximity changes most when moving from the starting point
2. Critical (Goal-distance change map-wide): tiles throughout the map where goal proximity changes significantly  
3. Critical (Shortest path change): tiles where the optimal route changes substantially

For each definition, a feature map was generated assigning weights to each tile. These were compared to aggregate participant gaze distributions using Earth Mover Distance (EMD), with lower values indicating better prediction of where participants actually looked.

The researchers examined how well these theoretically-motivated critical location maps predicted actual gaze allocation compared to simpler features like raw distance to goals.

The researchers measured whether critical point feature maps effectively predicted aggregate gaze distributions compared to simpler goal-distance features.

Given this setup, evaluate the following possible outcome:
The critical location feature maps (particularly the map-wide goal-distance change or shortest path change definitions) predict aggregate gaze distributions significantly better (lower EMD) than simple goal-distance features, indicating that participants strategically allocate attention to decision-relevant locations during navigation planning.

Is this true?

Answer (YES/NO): YES